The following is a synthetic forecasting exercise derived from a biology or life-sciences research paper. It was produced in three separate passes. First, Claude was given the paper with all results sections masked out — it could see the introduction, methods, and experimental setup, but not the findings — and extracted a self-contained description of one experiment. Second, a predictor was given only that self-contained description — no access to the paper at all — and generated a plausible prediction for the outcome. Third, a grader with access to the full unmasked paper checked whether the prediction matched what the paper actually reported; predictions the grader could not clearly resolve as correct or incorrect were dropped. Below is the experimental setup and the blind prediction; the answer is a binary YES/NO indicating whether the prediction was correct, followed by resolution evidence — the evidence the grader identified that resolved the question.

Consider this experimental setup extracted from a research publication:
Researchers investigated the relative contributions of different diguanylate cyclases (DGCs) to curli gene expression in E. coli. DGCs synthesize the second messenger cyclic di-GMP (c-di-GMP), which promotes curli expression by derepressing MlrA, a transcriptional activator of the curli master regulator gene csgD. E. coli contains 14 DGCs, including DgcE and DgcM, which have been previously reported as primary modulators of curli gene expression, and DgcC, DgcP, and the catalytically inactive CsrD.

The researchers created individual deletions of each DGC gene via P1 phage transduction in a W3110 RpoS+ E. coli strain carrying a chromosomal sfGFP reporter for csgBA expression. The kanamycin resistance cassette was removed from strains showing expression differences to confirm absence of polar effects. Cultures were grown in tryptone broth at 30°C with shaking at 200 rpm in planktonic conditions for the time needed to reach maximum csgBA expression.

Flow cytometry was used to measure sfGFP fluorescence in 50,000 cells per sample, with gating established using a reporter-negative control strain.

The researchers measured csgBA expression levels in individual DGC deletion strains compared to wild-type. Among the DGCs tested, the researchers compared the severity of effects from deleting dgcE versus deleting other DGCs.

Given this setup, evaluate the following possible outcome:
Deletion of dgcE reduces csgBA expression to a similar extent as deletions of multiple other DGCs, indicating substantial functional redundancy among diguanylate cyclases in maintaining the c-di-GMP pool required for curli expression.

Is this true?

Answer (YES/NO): NO